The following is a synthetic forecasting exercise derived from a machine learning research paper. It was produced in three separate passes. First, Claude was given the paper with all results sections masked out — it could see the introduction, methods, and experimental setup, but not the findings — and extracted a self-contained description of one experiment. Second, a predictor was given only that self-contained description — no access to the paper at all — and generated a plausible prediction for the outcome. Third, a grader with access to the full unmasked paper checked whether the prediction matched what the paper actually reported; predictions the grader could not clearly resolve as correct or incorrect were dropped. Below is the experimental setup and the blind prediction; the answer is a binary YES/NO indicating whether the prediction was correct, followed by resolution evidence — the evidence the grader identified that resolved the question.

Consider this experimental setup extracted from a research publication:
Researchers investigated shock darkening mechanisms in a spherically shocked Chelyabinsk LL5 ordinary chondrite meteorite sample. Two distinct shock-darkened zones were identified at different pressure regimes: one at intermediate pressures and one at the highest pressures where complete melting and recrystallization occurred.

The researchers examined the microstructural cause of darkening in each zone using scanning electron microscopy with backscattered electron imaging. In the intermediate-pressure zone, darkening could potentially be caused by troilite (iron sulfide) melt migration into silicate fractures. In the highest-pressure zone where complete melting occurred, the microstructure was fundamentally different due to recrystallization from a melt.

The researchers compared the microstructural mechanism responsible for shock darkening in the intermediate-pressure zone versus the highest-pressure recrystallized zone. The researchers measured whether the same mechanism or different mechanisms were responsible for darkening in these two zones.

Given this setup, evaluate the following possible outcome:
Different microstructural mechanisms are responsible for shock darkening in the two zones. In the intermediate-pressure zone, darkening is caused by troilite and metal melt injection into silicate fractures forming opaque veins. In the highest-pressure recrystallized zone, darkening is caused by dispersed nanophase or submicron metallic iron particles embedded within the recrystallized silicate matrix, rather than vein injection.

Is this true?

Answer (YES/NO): NO